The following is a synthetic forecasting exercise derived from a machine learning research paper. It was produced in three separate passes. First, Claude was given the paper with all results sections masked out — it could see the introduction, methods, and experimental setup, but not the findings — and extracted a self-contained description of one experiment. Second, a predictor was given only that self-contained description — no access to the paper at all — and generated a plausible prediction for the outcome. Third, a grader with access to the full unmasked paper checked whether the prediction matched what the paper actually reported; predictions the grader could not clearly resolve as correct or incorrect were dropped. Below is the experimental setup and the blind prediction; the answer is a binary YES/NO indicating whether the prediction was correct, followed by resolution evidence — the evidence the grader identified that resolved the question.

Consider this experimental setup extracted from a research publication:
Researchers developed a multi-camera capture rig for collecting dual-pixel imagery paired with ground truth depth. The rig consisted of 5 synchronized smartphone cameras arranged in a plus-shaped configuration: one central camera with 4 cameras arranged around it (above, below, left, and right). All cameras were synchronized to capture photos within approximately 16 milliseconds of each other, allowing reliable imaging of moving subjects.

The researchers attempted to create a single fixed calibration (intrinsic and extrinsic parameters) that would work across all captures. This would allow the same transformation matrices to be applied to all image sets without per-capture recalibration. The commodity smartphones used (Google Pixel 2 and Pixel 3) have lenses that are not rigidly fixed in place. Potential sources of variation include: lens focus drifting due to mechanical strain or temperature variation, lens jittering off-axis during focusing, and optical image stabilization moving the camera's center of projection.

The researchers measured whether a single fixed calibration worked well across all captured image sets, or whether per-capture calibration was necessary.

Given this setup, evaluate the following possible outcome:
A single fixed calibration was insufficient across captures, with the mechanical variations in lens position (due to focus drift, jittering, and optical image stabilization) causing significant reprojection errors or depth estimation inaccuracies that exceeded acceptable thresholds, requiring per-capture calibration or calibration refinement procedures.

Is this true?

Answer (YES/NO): YES